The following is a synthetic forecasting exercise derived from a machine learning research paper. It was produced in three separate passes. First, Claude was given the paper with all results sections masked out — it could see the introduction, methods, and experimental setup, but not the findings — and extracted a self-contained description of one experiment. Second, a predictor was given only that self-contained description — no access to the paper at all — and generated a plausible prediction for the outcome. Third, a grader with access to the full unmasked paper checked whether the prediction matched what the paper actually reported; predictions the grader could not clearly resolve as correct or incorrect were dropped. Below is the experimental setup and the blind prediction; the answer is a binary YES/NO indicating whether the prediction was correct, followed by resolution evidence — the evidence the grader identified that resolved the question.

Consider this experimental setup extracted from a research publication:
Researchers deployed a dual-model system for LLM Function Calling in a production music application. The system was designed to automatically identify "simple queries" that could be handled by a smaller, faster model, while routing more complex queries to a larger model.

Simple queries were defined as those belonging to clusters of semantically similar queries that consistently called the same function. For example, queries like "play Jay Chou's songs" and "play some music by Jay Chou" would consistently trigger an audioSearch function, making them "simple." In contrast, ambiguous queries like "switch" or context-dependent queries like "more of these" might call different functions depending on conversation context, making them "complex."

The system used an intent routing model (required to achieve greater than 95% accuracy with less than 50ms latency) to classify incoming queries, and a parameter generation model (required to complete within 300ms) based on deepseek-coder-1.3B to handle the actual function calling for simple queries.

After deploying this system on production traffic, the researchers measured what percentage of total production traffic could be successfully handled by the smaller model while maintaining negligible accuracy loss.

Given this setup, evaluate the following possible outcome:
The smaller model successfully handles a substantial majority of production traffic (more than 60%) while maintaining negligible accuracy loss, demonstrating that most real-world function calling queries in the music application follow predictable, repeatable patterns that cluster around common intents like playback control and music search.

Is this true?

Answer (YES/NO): NO